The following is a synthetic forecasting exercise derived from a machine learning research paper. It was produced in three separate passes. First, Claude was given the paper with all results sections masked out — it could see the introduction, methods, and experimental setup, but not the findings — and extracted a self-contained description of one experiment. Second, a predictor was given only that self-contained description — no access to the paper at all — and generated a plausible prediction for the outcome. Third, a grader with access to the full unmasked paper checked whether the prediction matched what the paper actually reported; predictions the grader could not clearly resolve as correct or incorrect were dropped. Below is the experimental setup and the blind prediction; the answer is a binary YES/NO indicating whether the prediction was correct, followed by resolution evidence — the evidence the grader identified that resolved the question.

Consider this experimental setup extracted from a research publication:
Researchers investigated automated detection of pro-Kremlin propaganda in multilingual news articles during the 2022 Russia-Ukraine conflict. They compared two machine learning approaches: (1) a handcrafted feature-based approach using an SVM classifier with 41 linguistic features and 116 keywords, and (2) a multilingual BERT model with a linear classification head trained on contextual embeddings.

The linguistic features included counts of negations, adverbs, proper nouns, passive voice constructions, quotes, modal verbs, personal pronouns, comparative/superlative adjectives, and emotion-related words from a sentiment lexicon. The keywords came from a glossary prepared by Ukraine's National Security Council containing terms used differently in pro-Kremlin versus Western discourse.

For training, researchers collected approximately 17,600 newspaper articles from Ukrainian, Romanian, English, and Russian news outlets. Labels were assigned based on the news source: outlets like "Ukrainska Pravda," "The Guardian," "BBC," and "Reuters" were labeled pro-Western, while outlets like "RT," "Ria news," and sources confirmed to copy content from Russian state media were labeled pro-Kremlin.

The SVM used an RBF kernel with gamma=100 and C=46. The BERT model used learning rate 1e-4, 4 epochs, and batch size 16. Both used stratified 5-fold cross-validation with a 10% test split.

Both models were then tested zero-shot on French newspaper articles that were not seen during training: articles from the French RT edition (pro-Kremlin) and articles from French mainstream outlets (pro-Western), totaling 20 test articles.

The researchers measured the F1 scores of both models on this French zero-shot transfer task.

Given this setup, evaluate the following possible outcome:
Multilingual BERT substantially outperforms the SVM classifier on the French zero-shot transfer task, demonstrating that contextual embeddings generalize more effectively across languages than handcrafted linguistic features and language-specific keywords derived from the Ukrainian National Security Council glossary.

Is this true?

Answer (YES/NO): NO